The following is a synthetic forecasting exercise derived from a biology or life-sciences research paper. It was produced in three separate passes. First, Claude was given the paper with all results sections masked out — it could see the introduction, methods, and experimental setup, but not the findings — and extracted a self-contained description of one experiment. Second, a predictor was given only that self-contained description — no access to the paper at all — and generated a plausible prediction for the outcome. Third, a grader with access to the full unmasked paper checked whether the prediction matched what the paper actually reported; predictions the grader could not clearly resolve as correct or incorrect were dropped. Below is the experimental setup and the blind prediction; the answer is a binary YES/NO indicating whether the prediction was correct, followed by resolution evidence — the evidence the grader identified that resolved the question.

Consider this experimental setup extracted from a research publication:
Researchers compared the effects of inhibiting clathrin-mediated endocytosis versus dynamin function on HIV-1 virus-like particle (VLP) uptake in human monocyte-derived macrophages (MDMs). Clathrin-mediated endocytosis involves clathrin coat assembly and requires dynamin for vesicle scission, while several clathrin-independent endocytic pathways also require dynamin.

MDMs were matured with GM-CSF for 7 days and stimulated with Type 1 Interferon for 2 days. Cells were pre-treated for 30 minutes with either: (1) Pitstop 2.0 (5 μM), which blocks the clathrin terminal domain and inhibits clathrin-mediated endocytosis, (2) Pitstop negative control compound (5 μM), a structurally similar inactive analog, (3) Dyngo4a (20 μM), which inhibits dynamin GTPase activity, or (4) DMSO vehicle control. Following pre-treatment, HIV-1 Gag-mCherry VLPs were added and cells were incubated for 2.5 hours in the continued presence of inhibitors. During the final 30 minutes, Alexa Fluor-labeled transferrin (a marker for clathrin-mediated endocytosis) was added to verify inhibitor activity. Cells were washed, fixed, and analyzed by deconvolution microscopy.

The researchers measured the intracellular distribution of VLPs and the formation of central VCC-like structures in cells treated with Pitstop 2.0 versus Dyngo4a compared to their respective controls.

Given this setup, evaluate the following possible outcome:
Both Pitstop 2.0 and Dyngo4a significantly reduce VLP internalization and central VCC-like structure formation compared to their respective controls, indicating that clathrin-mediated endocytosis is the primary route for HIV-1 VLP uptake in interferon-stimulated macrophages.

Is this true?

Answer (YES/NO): NO